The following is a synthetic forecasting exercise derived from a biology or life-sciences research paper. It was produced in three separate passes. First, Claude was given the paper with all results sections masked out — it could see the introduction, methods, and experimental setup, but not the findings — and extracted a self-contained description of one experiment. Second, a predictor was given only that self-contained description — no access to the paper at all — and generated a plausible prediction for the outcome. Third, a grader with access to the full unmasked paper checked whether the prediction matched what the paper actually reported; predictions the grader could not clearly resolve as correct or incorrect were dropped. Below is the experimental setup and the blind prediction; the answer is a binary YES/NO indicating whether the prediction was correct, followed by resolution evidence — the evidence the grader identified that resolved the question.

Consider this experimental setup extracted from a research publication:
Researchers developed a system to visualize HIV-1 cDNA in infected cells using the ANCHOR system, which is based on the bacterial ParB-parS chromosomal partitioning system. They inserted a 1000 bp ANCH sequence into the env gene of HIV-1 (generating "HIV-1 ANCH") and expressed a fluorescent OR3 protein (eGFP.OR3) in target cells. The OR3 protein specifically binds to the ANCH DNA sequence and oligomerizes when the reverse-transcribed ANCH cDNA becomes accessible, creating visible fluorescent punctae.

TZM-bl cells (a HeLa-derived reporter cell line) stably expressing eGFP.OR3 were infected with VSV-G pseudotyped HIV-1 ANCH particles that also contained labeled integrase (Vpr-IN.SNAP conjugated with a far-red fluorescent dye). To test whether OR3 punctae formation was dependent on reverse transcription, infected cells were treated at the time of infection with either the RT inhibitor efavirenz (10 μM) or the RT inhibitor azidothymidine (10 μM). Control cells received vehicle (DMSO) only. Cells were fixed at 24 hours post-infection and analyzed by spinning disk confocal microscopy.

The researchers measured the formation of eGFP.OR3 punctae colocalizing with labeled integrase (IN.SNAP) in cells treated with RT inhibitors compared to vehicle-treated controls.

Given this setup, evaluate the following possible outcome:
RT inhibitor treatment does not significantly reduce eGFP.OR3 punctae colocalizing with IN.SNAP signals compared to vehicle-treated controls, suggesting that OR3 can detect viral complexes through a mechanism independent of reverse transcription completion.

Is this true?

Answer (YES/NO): NO